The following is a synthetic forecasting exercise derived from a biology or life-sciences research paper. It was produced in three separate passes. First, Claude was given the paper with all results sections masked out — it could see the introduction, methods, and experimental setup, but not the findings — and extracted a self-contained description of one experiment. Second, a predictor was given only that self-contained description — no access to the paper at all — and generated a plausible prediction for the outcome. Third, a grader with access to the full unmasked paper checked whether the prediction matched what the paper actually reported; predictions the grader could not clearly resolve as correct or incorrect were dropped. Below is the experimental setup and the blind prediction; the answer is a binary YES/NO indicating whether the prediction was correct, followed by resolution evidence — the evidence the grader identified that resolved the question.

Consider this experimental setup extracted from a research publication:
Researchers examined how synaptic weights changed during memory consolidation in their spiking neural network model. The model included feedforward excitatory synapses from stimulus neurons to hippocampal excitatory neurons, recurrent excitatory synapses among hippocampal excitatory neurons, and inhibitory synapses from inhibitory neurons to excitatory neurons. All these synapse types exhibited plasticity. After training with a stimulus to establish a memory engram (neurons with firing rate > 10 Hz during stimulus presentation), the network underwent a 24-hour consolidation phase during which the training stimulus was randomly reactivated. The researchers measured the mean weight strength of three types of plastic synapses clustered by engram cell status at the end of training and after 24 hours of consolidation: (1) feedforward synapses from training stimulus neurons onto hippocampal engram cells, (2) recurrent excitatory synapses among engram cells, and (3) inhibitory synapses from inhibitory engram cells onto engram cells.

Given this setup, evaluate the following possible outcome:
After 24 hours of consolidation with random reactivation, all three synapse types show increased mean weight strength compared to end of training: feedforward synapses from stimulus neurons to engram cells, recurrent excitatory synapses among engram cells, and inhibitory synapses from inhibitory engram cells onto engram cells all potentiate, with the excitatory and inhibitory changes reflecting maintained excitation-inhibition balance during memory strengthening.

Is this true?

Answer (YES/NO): NO